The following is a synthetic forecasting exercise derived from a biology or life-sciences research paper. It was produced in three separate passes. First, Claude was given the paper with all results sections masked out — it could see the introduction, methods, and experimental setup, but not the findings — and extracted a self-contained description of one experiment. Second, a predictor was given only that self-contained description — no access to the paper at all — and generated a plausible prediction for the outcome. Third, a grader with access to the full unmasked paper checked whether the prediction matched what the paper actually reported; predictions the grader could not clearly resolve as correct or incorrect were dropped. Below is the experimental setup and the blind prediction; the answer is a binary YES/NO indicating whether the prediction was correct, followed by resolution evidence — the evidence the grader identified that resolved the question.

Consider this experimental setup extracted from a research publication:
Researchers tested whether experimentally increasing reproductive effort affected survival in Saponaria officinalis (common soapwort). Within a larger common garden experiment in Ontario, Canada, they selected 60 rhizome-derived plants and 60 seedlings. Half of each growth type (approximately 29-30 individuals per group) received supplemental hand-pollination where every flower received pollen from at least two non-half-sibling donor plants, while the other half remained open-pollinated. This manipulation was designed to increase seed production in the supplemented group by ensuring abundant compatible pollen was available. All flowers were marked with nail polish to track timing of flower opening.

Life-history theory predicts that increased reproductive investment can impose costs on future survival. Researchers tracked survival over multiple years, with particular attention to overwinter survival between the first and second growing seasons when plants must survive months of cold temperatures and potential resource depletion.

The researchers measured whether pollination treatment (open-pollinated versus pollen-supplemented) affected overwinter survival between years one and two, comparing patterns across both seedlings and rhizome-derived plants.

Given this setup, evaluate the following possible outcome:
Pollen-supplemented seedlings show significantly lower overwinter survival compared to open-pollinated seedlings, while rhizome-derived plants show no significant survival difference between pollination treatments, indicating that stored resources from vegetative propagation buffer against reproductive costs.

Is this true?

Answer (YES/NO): NO